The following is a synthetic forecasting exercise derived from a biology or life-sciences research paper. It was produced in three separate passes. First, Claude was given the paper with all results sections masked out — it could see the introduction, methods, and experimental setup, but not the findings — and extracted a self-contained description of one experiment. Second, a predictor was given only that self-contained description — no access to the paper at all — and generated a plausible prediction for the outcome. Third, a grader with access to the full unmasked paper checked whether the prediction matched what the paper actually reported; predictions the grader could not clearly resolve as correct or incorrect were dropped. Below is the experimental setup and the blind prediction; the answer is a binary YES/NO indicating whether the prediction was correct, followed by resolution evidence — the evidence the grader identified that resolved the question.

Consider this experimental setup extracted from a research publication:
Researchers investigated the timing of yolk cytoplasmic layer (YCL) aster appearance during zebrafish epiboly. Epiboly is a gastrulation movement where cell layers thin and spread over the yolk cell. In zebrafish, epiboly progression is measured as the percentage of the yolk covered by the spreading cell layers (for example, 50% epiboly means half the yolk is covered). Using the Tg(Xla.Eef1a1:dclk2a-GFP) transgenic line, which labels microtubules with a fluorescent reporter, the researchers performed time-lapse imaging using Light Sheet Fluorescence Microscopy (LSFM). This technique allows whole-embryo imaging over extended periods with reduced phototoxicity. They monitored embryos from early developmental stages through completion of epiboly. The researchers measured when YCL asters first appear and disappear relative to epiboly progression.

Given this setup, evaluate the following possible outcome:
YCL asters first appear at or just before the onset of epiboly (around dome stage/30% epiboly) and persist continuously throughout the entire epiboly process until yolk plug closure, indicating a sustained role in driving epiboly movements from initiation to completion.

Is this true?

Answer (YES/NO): NO